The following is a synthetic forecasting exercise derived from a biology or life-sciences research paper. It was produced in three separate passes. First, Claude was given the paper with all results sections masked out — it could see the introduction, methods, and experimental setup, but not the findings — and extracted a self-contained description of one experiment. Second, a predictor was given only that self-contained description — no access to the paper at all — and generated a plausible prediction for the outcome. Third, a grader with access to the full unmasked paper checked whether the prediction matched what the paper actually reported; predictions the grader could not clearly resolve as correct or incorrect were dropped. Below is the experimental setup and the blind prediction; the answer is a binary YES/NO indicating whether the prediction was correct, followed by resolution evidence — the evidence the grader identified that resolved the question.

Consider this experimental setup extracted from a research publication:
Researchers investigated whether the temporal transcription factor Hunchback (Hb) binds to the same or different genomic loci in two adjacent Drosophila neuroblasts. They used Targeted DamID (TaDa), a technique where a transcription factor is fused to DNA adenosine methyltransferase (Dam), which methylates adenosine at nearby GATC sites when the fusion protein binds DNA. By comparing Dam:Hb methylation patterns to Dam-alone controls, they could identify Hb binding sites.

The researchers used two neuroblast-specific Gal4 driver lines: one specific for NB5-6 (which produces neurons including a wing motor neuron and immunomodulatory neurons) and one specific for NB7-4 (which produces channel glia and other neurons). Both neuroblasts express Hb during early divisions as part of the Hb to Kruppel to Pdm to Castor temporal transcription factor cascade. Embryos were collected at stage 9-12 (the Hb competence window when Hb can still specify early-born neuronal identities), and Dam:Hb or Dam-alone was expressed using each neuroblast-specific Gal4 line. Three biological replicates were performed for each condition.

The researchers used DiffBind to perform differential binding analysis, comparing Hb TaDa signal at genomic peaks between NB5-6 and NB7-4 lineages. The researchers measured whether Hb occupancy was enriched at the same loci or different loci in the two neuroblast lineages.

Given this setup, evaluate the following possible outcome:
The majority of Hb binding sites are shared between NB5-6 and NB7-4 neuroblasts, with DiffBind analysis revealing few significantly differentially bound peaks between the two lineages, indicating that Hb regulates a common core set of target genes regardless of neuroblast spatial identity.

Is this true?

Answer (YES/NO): NO